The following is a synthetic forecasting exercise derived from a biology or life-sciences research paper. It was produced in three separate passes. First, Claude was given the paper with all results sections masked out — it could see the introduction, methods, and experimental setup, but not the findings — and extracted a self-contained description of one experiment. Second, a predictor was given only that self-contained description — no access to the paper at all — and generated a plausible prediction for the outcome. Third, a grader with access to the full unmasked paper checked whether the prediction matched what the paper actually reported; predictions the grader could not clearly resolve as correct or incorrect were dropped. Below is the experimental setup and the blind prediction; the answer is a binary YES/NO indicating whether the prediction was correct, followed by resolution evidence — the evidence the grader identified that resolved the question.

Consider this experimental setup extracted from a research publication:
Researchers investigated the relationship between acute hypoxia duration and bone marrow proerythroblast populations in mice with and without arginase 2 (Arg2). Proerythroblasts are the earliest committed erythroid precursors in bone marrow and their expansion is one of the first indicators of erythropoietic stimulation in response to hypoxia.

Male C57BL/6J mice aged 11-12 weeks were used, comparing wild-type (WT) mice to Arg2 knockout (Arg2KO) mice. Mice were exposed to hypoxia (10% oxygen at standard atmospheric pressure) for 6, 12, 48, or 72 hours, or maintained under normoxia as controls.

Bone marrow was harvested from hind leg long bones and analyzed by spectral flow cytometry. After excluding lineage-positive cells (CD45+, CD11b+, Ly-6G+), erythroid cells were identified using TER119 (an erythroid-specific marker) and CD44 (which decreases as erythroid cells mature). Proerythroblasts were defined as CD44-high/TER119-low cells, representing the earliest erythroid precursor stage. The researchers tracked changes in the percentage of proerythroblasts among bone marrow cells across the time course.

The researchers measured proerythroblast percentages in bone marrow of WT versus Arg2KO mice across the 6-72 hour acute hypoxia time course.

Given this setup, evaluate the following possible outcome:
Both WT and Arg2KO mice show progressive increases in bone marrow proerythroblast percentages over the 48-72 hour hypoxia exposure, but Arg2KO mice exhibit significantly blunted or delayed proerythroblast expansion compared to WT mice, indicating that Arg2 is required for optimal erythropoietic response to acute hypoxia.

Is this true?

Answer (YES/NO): YES